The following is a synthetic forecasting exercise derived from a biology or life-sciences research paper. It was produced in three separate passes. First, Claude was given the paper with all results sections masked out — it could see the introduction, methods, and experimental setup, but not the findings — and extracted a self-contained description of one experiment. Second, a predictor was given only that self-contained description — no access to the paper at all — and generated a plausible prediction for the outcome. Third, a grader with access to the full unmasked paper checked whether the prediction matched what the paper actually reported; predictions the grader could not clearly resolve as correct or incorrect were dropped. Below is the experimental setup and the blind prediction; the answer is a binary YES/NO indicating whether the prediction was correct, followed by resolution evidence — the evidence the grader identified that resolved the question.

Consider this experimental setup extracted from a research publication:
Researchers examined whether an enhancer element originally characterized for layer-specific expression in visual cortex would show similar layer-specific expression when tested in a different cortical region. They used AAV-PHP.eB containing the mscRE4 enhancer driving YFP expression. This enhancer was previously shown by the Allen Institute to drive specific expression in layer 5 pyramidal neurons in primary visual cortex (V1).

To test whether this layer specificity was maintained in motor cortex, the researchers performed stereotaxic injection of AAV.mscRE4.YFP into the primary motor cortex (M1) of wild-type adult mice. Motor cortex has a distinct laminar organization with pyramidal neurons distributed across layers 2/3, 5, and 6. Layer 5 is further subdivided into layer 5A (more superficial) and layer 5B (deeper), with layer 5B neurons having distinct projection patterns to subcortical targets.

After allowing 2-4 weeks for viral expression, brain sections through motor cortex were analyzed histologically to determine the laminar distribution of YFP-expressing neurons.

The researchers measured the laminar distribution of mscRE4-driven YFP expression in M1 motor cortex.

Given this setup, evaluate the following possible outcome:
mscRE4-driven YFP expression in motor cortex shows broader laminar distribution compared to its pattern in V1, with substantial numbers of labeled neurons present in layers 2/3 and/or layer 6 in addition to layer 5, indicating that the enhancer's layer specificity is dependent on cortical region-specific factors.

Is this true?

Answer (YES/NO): NO